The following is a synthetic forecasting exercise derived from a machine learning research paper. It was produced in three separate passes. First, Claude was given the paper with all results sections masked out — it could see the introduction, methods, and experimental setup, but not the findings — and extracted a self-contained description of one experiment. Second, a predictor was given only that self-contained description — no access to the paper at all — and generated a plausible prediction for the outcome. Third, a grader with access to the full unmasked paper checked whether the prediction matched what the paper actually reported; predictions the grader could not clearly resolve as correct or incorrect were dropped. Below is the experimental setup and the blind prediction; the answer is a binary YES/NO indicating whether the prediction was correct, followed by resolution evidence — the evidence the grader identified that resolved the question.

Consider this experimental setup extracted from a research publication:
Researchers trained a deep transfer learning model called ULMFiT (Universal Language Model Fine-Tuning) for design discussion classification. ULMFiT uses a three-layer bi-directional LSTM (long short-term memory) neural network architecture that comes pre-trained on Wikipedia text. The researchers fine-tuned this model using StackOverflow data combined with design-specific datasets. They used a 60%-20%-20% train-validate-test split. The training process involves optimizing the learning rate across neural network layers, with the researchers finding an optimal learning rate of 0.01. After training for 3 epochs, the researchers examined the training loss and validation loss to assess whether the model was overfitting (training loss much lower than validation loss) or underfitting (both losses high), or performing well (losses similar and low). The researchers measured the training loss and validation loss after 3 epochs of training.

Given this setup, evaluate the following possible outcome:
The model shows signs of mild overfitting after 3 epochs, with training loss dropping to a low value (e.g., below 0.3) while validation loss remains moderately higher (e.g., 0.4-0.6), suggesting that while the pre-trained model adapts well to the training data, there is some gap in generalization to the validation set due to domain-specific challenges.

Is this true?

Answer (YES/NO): NO